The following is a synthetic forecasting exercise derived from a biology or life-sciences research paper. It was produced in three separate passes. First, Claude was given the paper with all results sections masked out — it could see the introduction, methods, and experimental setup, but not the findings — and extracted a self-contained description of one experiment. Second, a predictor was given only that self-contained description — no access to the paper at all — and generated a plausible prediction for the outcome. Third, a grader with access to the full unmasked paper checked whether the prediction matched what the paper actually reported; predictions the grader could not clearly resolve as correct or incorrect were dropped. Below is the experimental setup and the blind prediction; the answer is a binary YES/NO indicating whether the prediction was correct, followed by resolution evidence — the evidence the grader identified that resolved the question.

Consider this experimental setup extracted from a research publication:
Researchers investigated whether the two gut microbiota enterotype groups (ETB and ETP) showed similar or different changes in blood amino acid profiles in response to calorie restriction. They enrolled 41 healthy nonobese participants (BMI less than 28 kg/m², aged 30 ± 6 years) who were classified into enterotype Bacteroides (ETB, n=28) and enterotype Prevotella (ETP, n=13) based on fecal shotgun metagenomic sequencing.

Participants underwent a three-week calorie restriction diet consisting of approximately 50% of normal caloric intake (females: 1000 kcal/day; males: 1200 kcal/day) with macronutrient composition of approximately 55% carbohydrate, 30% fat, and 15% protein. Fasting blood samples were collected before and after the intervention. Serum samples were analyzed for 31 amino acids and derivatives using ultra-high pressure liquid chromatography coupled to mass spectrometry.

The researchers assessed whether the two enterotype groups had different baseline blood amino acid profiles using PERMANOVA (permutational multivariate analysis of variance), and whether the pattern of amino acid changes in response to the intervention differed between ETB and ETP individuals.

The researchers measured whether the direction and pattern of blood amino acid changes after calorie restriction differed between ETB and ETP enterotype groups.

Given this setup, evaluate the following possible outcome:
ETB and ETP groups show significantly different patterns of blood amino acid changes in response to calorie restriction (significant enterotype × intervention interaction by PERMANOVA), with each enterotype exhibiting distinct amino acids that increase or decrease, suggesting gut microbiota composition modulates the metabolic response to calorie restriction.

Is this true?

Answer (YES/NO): NO